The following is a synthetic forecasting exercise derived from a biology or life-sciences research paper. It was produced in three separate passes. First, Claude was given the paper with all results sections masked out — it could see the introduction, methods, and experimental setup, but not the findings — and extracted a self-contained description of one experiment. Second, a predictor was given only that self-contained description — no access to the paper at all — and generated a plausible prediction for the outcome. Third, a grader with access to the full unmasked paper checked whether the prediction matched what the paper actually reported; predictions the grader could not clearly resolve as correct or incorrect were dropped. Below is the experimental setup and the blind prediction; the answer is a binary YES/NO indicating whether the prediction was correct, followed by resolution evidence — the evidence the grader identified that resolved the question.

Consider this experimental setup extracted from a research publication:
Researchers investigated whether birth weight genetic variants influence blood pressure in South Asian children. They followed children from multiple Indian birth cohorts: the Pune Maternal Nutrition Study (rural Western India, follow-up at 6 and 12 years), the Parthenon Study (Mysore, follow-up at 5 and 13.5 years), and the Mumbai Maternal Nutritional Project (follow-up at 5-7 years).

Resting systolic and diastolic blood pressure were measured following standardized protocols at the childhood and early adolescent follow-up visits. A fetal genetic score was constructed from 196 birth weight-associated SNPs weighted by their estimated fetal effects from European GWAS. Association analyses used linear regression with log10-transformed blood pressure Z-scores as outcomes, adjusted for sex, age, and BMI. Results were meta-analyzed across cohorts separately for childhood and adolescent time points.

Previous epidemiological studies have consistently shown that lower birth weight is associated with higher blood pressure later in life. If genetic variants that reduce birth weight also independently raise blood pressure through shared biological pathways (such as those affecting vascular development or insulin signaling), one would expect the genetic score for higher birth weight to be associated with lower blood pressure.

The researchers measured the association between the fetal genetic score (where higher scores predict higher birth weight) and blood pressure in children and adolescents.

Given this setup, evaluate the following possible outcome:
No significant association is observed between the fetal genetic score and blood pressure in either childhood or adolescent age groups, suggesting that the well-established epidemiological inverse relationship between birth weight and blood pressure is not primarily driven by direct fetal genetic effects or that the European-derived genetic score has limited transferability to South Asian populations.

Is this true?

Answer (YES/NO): YES